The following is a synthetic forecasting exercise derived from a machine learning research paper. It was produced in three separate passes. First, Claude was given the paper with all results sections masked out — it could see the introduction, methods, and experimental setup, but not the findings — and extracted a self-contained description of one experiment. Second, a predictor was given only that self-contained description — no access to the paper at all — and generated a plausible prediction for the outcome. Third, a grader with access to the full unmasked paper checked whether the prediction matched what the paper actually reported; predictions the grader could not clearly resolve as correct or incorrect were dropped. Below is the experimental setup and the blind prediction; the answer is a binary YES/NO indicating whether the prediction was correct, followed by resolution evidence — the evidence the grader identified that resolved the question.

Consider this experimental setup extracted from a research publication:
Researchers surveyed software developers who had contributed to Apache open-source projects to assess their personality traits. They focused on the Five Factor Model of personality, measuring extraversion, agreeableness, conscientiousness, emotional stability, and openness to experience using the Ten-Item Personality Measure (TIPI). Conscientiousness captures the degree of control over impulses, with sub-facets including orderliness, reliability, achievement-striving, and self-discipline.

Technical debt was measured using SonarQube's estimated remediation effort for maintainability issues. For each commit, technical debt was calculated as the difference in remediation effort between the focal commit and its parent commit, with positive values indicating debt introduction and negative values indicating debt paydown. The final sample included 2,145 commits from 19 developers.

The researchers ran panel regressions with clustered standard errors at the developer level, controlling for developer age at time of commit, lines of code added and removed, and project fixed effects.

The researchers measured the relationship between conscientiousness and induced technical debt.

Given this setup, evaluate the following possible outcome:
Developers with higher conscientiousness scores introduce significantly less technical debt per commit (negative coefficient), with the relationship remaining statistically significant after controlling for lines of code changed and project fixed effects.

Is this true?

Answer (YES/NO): YES